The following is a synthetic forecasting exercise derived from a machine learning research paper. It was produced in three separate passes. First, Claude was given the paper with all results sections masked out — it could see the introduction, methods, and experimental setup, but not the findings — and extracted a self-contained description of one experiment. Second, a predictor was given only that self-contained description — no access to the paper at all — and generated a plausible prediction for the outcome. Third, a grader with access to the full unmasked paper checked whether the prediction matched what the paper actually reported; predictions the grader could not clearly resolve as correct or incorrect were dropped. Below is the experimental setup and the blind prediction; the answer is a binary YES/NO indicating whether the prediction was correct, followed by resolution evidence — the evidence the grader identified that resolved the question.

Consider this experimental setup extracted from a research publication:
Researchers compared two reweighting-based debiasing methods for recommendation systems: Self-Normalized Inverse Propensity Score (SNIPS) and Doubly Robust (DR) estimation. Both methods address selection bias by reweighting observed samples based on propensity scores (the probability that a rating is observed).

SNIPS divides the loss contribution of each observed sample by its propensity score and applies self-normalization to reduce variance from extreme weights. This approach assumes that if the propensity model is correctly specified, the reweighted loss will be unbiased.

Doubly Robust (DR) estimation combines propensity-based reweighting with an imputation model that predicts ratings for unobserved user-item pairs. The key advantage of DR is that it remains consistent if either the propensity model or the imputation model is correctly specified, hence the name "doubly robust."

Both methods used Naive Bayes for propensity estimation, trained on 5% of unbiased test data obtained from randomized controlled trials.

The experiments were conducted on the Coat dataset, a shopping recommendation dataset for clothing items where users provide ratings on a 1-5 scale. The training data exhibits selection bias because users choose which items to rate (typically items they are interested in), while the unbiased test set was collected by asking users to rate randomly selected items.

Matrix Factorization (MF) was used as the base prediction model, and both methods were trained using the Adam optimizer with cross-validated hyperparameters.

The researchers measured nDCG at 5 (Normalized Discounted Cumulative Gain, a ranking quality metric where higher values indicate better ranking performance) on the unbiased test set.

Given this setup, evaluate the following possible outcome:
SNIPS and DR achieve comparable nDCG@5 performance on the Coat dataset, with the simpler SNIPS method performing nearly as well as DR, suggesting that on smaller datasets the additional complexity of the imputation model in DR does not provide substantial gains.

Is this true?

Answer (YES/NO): NO